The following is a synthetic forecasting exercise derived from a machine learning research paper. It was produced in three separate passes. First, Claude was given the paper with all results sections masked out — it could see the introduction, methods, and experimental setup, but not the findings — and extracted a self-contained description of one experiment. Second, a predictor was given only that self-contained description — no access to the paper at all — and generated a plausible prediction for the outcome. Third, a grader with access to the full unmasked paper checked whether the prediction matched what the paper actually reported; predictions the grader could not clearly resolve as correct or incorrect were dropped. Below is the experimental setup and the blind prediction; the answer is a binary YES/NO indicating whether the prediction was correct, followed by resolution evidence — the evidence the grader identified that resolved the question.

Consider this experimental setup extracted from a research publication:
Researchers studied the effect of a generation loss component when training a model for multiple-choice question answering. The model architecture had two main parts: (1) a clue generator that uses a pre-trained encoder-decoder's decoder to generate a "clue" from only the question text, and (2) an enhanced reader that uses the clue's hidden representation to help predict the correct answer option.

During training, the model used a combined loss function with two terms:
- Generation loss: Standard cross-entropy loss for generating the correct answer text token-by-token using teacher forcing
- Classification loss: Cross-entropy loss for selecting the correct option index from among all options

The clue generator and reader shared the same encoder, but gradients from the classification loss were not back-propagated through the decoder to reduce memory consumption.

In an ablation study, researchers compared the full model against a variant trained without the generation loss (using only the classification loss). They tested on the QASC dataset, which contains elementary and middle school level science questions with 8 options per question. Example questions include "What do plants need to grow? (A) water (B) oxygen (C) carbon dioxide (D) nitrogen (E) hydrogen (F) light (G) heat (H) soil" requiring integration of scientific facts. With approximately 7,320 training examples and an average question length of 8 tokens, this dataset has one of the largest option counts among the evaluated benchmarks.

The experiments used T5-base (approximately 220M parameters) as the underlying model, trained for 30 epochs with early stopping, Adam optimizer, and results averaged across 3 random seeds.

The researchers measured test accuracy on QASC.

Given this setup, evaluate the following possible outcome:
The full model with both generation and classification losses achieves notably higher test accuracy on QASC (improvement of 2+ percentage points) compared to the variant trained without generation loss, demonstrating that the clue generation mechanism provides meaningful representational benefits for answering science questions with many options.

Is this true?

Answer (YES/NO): YES